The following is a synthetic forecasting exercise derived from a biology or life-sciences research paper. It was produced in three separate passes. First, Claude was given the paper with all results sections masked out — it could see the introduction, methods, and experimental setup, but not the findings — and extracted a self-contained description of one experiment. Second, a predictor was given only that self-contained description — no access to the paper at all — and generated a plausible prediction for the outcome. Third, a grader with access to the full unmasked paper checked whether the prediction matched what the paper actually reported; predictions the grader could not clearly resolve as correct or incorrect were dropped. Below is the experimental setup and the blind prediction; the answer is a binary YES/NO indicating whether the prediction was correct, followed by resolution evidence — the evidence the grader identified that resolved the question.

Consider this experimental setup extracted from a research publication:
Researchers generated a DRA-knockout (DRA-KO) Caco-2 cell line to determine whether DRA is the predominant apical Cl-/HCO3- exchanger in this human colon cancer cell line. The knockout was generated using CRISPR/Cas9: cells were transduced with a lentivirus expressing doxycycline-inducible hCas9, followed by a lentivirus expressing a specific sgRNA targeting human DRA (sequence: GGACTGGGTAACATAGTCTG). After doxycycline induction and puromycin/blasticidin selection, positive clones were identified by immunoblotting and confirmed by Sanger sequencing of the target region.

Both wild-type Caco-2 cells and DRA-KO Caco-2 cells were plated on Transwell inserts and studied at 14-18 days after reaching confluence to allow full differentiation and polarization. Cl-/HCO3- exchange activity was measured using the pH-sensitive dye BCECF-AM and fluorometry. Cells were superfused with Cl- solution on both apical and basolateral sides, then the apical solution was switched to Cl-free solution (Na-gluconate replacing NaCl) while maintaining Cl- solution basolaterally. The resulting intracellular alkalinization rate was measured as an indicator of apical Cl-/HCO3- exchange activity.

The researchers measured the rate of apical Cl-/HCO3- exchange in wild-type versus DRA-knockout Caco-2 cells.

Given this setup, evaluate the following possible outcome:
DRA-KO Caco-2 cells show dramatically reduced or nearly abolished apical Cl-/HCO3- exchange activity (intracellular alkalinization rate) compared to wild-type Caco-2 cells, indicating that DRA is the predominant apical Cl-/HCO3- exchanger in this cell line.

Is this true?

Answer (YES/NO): YES